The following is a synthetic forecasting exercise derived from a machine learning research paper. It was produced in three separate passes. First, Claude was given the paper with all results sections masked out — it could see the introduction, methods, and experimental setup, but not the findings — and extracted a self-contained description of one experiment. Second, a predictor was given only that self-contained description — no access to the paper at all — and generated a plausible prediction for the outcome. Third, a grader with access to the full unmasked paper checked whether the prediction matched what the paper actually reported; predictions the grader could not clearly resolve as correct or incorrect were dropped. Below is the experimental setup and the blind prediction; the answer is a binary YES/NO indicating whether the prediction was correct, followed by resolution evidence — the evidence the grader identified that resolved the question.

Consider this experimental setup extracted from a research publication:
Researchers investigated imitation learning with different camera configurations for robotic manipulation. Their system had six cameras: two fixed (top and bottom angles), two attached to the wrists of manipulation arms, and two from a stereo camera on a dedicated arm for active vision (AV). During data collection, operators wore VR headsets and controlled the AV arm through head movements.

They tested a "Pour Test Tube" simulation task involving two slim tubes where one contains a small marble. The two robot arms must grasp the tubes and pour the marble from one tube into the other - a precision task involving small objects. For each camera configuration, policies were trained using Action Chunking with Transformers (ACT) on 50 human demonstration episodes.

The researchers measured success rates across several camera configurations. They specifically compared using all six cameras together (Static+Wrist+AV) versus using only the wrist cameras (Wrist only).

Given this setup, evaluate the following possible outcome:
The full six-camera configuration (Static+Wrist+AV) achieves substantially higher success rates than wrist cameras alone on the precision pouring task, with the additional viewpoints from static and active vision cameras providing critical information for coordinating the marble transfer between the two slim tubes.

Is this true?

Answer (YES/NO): NO